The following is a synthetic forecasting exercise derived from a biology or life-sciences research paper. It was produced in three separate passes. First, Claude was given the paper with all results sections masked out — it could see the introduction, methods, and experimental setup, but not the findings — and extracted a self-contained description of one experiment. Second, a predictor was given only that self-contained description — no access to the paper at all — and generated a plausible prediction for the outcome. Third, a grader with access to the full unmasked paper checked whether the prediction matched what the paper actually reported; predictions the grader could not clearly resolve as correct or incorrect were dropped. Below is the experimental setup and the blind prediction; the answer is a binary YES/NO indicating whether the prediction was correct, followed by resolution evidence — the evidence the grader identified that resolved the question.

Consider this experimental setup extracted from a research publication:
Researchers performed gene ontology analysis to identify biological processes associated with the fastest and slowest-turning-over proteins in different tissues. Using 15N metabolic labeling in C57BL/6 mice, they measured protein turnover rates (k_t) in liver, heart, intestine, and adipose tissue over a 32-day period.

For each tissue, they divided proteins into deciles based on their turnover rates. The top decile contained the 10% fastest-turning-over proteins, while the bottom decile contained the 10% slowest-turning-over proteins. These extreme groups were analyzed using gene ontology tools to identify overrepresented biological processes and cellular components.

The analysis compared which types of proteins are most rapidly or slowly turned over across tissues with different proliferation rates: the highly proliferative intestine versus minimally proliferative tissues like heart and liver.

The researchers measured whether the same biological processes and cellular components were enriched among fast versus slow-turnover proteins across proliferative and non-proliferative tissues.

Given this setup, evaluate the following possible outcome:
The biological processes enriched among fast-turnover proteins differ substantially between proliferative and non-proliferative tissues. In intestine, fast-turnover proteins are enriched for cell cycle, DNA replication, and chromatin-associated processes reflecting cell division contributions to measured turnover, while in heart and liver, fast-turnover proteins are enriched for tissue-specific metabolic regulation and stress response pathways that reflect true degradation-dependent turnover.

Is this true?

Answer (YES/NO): NO